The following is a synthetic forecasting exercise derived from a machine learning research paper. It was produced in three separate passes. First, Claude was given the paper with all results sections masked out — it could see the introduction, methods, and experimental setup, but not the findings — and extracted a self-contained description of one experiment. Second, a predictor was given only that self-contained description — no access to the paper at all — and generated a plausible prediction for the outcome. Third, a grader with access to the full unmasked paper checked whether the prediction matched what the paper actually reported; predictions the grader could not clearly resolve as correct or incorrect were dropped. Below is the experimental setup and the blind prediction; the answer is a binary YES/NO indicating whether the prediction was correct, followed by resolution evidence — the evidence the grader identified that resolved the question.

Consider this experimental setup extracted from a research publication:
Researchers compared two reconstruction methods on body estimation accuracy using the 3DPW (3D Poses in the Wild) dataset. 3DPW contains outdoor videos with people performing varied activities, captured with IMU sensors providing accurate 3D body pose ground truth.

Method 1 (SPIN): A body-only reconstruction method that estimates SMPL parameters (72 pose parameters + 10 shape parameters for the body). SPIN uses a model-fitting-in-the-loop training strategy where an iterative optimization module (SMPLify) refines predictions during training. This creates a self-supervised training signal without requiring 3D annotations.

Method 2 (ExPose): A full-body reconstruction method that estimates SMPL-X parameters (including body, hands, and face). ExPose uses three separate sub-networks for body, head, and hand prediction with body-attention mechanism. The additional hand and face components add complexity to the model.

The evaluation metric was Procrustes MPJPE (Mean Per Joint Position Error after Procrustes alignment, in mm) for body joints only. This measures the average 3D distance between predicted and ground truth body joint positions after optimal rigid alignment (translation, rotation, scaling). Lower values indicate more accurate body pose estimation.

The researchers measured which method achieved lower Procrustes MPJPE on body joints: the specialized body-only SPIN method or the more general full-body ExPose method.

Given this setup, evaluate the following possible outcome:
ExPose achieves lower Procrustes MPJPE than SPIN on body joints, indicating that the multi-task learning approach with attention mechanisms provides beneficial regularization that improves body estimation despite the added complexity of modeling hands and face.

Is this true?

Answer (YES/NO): NO